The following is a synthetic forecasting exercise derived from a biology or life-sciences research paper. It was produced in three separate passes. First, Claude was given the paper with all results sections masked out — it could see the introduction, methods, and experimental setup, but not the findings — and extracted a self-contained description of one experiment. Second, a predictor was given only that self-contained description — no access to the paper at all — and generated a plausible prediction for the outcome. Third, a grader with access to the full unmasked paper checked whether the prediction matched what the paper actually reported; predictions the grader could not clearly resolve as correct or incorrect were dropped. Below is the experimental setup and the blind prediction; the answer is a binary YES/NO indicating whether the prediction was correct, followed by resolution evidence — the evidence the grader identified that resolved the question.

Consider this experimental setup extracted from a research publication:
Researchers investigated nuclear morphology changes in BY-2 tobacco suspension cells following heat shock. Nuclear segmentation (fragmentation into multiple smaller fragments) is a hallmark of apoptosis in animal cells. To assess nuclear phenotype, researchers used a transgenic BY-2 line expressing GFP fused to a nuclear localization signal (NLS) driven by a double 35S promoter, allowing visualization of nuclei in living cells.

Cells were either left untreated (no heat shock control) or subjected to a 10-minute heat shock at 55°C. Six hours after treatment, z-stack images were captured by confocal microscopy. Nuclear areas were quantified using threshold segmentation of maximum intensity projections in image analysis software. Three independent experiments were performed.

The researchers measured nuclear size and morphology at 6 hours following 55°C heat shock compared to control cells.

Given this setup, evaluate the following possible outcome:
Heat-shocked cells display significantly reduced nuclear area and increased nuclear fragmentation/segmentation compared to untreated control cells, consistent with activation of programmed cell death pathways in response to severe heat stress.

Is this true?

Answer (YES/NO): NO